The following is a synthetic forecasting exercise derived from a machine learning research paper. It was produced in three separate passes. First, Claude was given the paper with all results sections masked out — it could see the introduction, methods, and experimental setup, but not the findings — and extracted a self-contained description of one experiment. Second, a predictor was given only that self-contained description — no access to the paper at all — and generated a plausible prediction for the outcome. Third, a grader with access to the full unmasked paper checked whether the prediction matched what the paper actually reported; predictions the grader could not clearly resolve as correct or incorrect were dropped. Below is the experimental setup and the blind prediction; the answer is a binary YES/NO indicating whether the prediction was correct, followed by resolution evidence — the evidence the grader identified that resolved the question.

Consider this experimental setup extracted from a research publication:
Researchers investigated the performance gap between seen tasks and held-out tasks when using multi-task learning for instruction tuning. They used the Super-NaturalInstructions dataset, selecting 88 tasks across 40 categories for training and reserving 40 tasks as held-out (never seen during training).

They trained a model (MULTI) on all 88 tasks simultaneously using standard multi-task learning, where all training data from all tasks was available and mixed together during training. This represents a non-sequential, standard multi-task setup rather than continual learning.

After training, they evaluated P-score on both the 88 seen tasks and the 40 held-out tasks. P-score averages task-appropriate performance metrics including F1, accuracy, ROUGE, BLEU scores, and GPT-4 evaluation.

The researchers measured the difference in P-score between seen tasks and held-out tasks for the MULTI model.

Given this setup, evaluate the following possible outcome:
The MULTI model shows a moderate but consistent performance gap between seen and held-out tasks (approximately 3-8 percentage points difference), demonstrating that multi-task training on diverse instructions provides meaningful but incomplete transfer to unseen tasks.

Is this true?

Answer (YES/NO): NO